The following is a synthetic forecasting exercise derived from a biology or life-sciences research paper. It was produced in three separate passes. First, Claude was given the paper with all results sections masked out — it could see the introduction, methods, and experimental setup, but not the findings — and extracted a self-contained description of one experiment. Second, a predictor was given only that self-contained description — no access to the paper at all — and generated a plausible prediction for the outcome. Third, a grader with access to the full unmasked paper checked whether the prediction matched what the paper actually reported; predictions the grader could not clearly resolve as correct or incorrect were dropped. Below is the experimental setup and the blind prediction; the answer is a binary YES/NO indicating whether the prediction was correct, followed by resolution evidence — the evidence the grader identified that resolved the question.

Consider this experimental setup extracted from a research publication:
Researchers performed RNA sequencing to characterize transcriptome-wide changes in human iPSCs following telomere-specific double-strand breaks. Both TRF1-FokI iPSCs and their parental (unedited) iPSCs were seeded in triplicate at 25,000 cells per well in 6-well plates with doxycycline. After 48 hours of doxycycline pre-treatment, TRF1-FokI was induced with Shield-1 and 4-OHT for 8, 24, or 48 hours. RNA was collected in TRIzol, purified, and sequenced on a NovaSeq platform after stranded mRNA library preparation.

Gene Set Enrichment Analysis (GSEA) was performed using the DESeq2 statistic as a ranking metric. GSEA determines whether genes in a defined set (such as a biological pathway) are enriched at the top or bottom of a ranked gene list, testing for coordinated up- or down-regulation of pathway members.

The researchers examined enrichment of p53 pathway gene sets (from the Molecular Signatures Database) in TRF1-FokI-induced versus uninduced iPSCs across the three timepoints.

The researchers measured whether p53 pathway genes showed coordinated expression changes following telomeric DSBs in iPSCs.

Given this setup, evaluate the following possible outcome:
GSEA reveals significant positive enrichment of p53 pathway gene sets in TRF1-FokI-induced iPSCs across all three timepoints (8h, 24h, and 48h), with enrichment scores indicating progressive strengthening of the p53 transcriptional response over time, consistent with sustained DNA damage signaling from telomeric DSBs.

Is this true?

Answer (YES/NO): NO